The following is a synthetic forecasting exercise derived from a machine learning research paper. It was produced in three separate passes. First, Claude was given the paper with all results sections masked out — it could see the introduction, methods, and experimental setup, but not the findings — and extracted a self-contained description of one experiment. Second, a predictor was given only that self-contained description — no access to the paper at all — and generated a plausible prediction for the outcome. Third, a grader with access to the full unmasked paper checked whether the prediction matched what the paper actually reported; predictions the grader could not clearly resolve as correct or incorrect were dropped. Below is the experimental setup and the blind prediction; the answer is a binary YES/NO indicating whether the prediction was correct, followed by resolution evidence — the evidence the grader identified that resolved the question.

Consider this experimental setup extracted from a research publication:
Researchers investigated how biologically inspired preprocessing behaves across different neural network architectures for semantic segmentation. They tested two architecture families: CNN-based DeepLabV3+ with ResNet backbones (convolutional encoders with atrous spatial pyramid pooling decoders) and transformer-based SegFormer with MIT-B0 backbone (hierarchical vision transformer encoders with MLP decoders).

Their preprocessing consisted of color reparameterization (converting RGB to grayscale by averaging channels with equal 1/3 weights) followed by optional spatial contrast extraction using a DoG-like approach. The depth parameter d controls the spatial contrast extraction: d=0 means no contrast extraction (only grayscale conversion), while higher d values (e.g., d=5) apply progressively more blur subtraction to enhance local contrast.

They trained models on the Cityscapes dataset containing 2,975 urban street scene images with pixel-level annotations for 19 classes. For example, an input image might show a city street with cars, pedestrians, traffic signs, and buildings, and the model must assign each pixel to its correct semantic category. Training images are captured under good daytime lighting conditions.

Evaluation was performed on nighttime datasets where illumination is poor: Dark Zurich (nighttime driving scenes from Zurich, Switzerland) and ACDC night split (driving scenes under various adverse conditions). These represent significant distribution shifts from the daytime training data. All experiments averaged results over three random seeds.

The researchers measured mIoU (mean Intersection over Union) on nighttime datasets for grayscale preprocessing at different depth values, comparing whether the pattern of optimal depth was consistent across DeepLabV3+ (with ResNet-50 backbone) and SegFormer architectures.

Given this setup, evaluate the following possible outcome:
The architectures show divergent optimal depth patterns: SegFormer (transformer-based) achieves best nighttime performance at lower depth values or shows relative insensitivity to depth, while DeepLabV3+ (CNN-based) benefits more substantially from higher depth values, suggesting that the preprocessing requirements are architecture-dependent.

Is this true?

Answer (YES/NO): YES